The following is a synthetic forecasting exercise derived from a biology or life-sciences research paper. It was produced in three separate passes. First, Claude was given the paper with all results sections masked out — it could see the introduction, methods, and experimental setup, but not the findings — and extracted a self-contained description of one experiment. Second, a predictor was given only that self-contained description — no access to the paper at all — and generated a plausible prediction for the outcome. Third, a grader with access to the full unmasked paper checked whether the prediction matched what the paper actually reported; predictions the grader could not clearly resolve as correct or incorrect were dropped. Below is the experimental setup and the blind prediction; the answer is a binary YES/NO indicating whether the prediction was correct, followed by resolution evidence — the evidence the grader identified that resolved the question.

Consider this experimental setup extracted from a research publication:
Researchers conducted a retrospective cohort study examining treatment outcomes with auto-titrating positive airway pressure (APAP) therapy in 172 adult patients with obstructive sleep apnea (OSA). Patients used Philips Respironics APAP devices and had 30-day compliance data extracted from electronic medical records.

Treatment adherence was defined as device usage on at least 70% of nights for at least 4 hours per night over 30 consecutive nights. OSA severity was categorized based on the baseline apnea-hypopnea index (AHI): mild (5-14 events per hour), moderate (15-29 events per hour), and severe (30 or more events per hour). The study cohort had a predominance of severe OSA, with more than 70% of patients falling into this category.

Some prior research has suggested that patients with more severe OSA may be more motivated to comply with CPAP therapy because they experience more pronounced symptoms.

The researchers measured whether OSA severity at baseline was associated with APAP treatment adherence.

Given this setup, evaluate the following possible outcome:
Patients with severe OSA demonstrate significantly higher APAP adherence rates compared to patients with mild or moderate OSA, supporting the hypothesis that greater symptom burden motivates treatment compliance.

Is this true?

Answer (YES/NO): NO